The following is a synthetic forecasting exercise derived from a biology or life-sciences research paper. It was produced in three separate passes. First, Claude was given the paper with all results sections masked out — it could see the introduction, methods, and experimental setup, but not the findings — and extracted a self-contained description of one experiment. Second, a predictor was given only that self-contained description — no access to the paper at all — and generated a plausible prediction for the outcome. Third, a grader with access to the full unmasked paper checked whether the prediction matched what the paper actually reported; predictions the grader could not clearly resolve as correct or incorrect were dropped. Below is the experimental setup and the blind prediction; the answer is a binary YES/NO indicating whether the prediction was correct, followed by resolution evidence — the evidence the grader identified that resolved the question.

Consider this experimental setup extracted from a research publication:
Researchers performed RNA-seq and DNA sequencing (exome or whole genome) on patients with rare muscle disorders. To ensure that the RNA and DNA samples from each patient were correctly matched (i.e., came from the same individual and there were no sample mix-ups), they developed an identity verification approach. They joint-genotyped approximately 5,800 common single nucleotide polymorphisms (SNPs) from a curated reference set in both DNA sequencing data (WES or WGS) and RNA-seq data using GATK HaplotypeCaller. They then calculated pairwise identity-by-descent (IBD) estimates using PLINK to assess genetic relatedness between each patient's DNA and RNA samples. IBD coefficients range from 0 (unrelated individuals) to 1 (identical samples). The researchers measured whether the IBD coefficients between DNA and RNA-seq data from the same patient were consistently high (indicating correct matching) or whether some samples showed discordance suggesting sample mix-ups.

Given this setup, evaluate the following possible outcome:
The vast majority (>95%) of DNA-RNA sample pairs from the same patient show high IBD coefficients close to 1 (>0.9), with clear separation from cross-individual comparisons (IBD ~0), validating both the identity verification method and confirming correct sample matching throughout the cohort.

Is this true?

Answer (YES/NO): NO